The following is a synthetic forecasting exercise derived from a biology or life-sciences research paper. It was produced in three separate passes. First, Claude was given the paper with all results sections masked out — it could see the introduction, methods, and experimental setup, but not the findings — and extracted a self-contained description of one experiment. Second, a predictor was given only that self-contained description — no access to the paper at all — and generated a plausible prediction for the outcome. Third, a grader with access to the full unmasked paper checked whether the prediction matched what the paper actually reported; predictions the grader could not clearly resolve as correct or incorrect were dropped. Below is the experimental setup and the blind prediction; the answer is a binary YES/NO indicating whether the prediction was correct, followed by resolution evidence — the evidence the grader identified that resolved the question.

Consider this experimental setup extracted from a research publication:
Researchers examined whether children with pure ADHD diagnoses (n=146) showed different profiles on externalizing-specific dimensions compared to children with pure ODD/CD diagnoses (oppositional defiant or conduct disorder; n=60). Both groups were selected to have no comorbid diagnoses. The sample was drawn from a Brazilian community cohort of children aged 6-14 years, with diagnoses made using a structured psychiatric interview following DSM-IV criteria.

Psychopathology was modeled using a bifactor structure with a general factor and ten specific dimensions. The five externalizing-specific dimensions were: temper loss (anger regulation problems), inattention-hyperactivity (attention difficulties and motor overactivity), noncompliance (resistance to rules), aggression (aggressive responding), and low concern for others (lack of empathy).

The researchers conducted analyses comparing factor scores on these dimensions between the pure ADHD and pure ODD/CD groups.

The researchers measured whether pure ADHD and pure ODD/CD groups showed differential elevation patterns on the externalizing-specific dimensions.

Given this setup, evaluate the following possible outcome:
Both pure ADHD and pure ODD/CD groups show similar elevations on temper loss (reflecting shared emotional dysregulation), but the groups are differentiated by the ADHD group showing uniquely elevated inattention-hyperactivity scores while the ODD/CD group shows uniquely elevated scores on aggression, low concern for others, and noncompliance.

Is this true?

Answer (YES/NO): NO